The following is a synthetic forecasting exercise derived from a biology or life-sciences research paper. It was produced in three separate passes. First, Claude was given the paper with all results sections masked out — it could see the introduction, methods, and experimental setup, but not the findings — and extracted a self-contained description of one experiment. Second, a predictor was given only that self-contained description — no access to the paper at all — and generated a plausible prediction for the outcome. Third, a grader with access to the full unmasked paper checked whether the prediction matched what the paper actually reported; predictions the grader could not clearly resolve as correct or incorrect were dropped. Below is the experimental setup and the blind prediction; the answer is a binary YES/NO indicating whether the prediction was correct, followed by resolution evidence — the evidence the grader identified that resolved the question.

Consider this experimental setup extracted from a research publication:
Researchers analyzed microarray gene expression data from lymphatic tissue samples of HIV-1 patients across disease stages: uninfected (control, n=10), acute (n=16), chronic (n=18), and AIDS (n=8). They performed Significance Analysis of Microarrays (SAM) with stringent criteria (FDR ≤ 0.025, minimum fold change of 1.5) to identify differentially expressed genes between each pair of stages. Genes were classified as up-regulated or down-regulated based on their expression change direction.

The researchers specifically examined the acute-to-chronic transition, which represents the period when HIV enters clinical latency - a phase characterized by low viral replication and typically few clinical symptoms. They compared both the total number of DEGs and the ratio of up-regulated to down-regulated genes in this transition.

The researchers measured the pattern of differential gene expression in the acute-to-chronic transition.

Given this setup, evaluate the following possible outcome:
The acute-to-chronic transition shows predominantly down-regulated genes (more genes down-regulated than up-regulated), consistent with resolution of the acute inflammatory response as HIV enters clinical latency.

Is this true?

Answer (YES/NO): NO